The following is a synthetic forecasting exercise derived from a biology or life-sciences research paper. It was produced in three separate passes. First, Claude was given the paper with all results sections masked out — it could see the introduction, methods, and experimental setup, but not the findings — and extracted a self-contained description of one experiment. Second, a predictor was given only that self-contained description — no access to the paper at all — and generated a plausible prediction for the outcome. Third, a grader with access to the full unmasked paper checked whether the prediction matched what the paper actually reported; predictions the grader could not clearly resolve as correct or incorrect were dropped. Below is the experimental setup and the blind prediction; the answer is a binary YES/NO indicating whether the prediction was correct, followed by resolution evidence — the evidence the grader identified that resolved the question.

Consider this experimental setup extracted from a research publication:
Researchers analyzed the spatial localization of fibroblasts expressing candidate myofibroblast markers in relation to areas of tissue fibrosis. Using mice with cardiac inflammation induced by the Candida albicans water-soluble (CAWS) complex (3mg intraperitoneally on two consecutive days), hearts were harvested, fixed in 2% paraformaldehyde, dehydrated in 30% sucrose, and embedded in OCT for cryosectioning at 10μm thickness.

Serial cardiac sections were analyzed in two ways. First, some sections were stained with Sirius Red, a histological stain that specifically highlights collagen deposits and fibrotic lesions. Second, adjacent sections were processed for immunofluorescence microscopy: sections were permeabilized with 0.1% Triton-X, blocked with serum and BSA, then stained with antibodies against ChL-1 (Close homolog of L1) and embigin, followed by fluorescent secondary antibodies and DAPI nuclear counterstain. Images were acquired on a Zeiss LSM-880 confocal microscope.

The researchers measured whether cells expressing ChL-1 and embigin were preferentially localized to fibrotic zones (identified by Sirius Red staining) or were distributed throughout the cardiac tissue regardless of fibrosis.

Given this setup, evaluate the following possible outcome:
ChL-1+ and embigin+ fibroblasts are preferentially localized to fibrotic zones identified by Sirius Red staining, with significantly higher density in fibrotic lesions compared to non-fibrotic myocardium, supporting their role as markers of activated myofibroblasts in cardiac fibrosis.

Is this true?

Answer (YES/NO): YES